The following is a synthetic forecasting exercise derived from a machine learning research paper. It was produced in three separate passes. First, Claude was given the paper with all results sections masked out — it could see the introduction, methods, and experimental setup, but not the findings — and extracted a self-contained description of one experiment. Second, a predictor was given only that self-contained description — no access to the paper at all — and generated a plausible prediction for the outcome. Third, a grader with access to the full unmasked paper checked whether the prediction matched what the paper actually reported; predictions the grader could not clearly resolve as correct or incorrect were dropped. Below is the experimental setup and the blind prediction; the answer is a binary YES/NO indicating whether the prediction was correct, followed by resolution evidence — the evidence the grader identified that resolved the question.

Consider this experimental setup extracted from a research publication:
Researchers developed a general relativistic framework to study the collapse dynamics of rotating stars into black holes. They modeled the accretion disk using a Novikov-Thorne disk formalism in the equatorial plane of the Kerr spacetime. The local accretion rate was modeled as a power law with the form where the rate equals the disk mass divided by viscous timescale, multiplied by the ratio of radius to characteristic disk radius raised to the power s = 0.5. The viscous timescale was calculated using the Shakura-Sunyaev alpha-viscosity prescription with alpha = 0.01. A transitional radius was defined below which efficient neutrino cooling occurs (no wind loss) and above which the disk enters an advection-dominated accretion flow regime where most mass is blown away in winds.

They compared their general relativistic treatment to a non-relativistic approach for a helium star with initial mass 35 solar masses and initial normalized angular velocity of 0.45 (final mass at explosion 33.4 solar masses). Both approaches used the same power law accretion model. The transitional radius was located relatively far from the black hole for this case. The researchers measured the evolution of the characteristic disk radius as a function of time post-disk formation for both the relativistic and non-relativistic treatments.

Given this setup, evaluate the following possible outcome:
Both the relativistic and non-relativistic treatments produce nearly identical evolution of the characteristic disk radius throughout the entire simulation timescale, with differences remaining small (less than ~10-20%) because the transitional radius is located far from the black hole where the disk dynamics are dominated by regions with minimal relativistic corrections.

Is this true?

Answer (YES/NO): YES